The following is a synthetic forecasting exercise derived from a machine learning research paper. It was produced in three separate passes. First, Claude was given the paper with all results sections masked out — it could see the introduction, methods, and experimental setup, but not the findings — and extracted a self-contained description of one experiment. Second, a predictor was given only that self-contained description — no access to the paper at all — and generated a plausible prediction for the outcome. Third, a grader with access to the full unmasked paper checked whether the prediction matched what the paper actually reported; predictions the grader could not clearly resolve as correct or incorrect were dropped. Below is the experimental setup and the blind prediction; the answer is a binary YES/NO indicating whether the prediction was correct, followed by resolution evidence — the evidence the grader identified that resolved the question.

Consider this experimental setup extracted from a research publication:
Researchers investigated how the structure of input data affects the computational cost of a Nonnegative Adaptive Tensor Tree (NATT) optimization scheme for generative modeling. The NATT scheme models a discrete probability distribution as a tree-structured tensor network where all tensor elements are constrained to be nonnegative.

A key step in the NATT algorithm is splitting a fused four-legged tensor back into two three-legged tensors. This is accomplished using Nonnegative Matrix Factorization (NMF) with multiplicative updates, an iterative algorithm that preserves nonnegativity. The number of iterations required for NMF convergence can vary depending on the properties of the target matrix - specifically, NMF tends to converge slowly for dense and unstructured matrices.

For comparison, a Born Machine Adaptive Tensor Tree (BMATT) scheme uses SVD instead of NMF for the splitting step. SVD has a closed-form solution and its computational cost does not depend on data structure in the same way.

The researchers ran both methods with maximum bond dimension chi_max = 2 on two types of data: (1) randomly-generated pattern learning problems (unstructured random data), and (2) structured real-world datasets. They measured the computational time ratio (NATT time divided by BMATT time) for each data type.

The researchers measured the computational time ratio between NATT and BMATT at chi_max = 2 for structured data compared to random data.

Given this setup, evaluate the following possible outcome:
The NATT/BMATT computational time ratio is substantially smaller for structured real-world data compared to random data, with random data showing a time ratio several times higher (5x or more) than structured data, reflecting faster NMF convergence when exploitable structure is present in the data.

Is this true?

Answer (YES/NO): NO